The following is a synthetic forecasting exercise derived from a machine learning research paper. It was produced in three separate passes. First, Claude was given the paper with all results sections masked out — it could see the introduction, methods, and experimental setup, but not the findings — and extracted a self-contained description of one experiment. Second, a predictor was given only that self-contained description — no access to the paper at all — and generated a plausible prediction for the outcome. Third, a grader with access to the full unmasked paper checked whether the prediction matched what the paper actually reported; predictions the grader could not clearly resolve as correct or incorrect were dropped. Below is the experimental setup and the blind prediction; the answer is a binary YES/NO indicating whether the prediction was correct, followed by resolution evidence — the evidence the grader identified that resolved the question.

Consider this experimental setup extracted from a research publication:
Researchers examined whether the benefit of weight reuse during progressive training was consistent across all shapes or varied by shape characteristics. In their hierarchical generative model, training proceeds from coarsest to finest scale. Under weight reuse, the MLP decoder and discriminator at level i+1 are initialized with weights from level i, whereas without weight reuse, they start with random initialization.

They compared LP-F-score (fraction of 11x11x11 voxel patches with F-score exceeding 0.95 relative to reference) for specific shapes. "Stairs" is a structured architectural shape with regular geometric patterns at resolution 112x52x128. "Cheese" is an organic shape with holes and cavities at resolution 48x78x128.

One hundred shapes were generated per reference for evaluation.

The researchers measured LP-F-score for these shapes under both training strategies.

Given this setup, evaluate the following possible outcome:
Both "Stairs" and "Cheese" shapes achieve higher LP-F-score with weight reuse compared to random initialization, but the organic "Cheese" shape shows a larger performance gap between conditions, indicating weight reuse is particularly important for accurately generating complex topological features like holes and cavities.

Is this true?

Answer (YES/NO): NO